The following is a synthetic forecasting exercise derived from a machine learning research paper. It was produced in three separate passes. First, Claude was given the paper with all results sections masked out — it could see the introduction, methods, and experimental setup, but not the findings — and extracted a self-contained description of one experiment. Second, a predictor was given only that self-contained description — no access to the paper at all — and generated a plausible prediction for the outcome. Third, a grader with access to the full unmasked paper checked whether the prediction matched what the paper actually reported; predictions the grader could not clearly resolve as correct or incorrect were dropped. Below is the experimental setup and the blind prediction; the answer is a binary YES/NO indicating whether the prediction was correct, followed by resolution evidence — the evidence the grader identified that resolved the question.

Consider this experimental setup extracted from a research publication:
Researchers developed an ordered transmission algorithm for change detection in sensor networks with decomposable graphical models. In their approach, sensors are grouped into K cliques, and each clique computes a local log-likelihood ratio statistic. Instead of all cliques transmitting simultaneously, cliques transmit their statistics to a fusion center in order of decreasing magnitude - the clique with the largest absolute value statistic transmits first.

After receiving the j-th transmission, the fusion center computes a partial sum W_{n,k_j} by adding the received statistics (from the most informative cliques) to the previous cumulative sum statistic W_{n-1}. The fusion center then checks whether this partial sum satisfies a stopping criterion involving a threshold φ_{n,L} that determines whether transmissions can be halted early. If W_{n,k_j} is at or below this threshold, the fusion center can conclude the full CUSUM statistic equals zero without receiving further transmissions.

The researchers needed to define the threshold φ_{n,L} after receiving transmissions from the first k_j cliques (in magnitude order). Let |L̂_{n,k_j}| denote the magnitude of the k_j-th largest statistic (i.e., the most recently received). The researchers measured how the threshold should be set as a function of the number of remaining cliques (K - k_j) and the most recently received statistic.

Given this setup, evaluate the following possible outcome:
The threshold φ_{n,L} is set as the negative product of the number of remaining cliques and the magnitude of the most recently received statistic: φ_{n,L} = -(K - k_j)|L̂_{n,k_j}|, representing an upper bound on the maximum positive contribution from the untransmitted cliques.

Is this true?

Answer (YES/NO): YES